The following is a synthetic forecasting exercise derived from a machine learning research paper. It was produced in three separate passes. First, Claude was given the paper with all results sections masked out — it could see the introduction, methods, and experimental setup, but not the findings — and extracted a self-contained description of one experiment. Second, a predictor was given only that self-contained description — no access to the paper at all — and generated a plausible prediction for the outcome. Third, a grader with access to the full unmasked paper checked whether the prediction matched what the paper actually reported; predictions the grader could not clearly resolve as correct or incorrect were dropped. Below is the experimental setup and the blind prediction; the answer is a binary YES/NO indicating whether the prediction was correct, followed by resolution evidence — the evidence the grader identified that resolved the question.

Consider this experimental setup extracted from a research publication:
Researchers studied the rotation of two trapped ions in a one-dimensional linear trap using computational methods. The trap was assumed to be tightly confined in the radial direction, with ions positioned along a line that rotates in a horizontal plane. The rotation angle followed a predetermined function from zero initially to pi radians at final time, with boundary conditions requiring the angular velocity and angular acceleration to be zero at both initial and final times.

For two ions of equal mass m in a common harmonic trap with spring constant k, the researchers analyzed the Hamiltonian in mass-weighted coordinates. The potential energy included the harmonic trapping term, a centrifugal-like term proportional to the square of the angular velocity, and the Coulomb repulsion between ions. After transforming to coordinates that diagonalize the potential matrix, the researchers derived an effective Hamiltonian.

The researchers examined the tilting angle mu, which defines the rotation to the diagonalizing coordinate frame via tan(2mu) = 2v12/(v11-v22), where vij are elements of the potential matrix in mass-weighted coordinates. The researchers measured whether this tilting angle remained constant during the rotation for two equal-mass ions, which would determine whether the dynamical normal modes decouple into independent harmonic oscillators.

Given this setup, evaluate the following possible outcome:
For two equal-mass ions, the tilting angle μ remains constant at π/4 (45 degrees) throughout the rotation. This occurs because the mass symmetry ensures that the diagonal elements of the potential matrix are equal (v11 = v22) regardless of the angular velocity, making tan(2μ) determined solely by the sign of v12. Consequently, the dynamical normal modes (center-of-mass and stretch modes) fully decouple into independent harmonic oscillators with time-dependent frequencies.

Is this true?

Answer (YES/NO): NO